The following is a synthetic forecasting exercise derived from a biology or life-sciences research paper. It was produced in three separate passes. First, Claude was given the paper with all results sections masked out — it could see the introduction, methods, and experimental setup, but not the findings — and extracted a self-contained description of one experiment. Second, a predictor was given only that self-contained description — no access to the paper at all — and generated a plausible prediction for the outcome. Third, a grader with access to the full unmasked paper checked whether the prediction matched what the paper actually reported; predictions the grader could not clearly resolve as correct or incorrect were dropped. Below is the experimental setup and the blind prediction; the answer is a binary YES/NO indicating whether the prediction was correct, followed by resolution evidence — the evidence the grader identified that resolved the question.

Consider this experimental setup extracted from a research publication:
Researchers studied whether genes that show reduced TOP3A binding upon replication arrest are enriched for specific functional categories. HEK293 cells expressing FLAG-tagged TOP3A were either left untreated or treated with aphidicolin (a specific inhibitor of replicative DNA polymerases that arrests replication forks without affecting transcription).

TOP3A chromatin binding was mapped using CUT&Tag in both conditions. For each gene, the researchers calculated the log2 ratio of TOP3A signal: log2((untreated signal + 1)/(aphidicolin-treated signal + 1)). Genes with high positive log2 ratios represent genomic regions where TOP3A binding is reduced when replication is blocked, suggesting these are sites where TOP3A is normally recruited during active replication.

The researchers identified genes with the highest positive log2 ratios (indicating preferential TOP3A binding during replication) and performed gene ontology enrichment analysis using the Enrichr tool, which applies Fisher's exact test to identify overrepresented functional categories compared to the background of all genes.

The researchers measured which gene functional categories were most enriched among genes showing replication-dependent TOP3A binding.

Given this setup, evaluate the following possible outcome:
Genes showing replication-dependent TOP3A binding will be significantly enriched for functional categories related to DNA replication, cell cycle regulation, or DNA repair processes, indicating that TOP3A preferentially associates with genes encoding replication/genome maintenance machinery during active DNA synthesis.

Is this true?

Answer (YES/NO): NO